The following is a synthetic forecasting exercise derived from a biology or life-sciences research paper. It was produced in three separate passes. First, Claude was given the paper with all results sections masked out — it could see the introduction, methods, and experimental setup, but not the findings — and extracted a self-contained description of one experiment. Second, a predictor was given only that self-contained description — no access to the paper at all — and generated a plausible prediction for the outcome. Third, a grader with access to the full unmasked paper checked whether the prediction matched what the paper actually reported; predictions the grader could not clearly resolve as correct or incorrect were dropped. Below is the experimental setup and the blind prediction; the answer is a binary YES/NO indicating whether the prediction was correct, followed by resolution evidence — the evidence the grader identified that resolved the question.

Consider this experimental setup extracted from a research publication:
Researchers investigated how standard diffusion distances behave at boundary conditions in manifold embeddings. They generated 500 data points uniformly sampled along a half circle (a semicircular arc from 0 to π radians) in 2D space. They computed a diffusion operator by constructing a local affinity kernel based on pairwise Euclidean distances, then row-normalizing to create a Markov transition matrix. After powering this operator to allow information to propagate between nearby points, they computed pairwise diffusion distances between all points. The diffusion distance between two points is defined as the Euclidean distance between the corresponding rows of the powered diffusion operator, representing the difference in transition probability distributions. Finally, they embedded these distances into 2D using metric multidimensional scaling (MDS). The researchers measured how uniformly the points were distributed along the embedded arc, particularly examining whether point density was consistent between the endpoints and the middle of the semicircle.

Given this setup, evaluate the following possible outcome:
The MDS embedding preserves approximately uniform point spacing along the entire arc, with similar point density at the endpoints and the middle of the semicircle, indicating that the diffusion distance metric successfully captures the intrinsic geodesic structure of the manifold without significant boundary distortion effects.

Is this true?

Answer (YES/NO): NO